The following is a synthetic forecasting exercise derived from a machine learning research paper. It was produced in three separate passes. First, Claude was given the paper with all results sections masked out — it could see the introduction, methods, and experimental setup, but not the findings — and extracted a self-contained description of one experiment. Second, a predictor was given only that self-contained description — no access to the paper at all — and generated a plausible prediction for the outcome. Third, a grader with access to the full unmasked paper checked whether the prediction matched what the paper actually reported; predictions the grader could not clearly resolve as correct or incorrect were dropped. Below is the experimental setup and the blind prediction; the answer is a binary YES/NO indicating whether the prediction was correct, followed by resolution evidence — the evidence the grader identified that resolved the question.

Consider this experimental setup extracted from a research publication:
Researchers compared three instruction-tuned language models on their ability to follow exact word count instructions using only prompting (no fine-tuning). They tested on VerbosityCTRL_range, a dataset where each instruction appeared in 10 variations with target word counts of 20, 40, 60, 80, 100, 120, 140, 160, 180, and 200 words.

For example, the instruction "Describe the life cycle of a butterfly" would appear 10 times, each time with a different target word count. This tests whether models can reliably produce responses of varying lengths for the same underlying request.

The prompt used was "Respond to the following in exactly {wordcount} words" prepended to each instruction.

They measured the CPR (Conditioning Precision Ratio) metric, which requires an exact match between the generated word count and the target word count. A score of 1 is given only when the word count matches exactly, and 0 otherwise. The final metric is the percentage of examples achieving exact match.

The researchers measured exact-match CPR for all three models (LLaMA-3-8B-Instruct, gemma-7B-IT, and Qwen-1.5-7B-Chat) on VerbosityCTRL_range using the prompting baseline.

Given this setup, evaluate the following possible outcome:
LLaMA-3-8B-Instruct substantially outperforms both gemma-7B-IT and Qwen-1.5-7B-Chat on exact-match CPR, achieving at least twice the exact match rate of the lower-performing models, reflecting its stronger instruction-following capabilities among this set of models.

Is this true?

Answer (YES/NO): YES